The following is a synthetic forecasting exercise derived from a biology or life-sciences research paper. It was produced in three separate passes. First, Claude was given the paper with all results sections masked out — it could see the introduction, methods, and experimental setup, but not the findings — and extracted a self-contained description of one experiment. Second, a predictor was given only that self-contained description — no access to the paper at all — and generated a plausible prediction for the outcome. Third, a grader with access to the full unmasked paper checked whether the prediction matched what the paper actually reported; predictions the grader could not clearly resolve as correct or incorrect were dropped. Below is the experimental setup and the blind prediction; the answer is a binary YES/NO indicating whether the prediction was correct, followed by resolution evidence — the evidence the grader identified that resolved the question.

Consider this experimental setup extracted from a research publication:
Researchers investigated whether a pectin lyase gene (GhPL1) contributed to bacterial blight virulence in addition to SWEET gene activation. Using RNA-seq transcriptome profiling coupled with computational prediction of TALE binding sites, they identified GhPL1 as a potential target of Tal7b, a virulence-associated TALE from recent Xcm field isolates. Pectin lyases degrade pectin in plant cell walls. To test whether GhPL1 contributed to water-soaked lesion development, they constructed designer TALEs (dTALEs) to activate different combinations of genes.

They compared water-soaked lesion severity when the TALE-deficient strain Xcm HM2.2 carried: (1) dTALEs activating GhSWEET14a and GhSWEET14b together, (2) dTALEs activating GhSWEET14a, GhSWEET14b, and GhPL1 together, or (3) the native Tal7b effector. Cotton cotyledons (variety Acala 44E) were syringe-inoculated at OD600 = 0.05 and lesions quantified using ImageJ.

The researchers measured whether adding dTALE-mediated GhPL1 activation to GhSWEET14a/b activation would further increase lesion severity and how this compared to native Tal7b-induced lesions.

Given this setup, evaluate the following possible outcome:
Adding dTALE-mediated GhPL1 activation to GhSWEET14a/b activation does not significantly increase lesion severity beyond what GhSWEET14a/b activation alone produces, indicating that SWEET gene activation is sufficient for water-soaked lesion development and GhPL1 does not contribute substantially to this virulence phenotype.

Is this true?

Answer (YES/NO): NO